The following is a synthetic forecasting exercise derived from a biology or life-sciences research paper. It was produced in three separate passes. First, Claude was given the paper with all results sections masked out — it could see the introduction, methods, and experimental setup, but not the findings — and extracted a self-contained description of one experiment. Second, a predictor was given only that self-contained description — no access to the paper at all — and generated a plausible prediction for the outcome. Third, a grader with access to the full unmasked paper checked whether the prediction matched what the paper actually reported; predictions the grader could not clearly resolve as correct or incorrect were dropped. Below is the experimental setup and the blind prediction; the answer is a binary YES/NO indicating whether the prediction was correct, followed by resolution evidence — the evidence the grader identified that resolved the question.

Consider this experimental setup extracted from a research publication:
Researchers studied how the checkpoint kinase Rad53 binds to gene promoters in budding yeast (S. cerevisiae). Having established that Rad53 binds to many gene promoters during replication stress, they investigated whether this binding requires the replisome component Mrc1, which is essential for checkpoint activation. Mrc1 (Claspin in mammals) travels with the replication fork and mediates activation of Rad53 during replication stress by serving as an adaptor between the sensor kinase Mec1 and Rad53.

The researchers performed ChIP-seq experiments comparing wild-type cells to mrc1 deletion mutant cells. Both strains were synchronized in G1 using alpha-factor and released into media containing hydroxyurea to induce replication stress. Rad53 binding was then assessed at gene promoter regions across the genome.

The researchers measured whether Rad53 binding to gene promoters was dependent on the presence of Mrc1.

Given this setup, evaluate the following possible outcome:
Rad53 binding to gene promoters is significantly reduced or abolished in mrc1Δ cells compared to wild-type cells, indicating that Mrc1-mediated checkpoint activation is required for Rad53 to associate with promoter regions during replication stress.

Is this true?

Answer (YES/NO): NO